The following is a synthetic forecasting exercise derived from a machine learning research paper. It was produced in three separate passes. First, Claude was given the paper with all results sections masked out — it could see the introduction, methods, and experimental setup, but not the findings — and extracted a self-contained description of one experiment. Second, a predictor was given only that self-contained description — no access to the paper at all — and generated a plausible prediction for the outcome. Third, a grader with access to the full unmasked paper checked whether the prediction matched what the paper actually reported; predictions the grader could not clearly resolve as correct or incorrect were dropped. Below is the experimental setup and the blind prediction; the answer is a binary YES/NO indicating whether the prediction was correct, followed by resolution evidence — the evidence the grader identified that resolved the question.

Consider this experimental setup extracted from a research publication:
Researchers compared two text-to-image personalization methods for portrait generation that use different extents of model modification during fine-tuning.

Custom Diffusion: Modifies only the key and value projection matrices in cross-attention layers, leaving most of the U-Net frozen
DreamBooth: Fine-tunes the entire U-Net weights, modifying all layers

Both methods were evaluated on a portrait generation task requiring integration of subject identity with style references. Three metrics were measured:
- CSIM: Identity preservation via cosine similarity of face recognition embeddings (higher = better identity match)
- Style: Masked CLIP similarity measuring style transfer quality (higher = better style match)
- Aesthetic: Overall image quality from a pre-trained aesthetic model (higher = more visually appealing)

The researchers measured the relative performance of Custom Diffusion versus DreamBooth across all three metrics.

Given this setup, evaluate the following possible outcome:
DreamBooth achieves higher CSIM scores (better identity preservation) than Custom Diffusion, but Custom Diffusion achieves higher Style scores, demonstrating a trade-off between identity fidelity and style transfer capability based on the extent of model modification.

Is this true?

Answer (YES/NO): NO